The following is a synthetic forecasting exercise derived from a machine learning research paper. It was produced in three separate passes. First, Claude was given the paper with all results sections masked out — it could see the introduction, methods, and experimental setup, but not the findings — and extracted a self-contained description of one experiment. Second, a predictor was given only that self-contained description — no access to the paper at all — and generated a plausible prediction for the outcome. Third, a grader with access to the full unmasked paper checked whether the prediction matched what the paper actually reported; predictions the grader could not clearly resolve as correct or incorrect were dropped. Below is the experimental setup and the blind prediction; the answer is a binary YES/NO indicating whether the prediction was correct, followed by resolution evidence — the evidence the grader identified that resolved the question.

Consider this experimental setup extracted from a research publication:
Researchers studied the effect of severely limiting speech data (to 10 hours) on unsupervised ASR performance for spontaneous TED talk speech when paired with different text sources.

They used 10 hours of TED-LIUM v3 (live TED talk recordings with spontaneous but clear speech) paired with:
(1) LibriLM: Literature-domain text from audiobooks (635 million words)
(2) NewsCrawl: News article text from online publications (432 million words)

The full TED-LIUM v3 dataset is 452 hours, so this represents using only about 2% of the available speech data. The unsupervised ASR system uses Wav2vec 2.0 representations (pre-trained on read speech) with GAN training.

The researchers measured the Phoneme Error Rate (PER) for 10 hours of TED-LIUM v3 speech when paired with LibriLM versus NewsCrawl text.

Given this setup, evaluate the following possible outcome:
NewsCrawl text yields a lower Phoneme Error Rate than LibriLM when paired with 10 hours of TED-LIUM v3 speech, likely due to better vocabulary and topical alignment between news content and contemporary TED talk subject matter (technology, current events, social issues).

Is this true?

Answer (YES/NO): YES